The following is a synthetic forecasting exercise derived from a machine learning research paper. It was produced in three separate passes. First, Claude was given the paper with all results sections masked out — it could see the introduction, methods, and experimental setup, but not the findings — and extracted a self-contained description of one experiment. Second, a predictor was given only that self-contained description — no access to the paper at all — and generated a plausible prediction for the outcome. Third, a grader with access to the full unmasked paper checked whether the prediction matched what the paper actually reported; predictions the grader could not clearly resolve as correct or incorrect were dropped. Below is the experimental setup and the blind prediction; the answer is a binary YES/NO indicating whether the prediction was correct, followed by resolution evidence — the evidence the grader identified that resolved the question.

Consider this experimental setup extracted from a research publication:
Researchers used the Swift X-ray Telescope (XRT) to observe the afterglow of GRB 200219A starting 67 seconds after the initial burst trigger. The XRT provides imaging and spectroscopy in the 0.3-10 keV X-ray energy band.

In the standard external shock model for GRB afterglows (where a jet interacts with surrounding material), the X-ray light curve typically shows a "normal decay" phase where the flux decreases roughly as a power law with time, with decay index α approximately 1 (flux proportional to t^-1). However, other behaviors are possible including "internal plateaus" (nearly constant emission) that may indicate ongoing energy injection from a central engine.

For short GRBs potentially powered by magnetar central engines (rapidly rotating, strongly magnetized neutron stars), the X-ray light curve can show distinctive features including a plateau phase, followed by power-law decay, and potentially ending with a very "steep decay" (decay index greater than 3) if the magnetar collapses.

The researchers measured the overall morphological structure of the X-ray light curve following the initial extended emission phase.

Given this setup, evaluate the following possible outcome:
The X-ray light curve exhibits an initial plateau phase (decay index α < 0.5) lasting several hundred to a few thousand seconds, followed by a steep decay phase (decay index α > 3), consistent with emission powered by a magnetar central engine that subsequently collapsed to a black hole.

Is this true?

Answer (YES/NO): NO